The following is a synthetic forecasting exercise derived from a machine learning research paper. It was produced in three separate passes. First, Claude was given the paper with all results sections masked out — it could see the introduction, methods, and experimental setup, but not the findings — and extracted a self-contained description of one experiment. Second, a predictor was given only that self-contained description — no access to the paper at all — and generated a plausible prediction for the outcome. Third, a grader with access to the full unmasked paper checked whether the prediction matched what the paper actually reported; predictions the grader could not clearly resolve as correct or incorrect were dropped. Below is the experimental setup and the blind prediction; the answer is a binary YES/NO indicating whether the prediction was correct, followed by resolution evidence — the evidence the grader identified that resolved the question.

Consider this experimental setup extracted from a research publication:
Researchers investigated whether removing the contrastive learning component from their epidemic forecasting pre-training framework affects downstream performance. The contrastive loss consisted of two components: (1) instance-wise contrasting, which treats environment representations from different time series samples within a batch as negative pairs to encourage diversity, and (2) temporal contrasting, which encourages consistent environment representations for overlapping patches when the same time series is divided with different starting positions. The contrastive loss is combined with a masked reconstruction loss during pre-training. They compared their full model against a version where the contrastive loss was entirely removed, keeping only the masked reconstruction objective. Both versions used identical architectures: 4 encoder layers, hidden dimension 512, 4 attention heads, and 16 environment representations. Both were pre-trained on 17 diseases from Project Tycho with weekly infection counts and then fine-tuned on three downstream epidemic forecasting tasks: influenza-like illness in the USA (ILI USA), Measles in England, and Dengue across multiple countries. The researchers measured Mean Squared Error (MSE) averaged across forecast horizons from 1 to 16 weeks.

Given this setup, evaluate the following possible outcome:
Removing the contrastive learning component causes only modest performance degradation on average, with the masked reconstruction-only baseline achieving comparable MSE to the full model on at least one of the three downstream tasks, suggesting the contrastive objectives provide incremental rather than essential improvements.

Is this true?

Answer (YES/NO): NO